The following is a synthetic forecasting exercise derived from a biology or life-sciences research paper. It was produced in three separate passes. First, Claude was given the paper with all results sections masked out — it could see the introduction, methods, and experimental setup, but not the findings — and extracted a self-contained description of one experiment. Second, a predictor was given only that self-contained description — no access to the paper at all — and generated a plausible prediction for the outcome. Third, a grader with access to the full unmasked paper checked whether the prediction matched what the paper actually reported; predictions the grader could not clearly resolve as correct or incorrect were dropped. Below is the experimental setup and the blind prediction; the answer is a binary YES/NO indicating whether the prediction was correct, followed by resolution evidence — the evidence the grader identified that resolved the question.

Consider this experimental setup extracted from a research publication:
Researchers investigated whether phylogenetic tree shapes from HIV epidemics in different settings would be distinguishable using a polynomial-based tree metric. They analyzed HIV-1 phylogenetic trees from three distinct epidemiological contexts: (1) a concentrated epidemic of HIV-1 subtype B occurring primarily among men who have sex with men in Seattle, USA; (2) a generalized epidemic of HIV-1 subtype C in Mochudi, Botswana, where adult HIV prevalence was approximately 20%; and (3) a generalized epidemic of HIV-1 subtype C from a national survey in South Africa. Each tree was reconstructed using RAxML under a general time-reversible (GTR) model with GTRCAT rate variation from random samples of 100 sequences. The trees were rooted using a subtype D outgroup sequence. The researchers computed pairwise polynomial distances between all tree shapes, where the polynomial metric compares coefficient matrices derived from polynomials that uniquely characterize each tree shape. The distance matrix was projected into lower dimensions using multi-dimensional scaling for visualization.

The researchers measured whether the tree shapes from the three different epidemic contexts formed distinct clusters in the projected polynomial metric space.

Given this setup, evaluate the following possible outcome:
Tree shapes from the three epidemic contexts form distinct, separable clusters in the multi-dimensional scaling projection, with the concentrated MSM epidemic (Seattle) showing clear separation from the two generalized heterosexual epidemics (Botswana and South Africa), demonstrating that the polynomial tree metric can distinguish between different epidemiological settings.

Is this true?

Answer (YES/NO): NO